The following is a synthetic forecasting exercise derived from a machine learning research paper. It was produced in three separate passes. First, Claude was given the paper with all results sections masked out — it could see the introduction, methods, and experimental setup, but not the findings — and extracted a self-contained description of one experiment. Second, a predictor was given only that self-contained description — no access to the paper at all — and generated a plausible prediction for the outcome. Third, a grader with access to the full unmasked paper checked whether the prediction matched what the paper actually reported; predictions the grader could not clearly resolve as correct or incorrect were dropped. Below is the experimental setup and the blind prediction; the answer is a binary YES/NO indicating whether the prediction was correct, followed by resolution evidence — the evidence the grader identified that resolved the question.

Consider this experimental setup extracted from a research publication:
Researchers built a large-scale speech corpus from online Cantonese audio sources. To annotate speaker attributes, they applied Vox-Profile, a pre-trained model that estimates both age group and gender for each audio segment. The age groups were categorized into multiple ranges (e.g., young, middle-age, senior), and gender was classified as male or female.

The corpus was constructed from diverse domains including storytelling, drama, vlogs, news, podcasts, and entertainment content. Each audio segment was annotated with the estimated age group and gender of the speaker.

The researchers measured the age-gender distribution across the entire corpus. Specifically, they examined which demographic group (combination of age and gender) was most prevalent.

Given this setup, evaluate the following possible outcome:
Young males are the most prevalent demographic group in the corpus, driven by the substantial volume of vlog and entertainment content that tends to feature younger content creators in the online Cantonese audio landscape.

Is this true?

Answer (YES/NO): NO